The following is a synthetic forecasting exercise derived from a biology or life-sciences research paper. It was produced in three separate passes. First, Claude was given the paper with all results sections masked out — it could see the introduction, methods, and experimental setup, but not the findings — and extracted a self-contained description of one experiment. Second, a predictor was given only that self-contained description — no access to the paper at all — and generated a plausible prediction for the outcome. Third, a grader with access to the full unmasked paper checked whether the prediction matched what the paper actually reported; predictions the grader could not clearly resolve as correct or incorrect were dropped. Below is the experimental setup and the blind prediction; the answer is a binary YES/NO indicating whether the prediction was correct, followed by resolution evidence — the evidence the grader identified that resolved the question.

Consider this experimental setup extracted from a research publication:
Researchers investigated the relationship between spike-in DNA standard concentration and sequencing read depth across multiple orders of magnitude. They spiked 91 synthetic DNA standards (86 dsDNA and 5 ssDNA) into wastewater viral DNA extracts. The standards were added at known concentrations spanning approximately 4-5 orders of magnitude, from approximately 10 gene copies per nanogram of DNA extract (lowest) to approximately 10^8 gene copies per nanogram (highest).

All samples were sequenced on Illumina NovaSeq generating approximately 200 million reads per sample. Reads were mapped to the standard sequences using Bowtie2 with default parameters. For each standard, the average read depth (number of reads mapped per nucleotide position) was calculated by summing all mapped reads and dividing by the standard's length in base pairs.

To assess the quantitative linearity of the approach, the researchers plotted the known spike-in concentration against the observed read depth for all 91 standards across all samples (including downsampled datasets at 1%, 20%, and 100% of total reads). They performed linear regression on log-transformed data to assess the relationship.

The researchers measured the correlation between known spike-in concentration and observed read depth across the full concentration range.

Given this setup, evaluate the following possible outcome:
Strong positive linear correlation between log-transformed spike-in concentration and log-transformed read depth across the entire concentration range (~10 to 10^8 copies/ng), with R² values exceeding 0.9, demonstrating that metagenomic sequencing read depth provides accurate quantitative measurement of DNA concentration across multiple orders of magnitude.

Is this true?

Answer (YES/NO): NO